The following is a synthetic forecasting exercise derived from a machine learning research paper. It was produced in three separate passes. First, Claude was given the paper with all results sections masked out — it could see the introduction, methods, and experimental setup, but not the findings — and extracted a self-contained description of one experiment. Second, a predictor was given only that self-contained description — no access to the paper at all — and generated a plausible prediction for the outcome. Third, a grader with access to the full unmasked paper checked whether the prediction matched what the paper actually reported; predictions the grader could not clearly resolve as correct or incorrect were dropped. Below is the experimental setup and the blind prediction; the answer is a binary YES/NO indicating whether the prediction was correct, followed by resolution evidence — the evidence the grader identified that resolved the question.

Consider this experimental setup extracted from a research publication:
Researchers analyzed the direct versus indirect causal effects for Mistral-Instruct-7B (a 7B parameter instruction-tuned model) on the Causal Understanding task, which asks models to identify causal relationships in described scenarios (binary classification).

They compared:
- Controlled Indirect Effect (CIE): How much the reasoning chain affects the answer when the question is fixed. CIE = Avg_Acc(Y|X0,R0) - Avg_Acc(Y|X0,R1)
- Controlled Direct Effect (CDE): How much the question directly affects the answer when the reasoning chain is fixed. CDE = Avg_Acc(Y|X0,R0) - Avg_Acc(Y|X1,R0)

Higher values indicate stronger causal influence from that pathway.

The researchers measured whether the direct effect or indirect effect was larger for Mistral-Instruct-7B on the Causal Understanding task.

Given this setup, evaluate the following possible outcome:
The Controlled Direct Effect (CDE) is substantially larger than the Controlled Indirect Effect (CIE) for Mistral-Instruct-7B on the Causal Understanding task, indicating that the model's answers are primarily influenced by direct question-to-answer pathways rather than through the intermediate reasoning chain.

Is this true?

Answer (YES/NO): NO